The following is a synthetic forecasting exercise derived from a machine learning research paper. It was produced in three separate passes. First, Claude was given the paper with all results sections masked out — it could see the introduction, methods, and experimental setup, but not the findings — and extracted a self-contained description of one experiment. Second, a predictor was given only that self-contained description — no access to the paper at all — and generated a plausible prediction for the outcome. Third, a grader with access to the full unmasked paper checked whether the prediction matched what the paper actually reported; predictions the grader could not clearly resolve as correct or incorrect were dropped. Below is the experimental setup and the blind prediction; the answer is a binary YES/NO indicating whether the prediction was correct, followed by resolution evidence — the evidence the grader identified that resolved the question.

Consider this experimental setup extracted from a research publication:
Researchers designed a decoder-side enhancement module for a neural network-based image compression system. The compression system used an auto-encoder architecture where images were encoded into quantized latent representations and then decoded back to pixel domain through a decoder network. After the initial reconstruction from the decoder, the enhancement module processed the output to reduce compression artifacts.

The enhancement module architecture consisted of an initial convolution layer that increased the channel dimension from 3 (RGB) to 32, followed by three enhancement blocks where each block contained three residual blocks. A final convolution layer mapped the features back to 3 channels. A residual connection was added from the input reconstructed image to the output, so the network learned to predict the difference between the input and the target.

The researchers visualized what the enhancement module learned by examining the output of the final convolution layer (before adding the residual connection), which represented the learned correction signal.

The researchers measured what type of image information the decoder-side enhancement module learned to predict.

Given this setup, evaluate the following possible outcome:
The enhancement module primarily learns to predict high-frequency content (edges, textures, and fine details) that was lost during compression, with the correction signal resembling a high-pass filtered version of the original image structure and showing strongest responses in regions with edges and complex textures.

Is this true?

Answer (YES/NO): YES